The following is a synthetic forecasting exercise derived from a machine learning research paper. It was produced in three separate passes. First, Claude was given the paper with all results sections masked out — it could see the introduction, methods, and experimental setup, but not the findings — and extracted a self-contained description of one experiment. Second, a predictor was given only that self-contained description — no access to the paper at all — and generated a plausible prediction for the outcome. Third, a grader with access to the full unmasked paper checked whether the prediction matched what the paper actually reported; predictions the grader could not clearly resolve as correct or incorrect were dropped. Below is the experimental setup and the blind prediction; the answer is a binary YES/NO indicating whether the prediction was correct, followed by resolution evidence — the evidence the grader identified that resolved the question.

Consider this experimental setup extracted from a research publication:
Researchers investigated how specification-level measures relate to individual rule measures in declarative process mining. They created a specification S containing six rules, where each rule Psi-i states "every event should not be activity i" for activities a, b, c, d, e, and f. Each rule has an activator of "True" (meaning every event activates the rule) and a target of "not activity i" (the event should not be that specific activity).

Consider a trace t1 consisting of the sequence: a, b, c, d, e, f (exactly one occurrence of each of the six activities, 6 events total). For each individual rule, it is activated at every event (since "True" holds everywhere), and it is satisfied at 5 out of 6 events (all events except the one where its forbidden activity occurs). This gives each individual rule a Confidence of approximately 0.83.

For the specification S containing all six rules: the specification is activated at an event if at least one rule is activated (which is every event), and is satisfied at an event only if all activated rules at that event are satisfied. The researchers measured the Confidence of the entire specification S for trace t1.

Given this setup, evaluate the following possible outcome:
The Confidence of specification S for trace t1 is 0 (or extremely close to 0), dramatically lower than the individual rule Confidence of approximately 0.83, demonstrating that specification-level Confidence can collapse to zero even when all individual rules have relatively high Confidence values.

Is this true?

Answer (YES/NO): YES